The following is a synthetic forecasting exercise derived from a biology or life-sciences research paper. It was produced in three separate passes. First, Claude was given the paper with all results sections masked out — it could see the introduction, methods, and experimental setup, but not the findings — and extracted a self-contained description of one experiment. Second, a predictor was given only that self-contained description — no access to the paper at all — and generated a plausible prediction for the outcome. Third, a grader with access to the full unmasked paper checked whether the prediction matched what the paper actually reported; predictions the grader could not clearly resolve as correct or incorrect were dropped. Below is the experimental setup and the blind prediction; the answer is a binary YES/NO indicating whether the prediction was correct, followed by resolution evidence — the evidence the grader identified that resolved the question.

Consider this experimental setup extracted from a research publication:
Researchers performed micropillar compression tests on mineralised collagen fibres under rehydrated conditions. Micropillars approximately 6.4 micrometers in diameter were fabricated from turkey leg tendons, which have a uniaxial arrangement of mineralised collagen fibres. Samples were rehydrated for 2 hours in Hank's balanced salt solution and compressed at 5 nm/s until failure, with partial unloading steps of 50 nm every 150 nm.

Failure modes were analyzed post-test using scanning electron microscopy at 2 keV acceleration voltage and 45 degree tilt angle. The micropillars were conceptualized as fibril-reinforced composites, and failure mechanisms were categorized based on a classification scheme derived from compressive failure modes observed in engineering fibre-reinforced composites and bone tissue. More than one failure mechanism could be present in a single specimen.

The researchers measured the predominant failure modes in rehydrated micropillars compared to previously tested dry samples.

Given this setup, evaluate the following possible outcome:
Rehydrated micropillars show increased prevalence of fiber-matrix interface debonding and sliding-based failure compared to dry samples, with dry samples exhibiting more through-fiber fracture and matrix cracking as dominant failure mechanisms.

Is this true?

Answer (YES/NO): NO